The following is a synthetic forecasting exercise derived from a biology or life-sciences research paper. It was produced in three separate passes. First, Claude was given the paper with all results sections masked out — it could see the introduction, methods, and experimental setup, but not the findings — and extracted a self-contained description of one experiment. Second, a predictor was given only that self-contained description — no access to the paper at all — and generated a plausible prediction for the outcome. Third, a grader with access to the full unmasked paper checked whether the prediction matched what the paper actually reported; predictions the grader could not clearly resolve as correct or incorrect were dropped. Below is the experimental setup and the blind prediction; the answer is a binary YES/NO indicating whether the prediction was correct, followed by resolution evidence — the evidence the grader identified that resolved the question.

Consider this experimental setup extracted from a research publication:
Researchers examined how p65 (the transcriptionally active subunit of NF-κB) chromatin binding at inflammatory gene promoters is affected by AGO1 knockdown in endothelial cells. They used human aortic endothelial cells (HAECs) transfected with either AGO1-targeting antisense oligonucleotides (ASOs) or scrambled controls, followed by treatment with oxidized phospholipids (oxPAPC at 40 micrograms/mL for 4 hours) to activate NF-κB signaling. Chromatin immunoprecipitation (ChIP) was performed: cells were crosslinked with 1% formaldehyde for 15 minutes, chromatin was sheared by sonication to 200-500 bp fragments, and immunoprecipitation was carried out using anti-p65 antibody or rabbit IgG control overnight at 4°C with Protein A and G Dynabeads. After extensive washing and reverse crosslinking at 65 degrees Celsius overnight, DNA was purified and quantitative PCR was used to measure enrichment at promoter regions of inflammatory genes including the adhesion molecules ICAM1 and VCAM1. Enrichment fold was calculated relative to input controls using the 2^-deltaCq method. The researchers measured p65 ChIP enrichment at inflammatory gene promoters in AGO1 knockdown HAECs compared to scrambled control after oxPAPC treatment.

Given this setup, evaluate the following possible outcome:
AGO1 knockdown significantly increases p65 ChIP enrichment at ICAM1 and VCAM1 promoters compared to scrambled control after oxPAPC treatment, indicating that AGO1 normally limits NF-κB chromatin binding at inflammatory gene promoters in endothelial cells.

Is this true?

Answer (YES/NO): NO